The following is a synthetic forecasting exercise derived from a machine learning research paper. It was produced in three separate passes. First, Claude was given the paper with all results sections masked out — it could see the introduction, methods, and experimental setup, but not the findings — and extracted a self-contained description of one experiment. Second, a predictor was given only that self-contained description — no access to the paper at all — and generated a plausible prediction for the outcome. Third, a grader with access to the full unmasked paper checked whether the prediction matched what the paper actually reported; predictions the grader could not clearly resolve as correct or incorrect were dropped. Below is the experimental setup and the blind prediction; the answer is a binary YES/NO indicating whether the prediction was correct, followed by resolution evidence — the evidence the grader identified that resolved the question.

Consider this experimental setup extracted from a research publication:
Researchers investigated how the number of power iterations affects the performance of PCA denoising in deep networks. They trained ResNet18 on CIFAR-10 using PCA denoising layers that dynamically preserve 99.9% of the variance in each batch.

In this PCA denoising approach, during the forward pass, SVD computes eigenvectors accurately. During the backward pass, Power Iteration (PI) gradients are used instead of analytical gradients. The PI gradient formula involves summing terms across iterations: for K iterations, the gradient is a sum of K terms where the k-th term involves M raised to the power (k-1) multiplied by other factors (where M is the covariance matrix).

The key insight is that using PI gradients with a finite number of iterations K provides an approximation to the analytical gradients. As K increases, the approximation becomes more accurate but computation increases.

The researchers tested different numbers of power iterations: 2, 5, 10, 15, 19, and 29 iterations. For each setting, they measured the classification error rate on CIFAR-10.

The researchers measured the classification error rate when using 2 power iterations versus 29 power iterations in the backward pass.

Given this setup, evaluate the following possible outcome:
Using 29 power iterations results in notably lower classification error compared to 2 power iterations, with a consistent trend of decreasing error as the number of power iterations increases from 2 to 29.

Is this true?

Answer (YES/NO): NO